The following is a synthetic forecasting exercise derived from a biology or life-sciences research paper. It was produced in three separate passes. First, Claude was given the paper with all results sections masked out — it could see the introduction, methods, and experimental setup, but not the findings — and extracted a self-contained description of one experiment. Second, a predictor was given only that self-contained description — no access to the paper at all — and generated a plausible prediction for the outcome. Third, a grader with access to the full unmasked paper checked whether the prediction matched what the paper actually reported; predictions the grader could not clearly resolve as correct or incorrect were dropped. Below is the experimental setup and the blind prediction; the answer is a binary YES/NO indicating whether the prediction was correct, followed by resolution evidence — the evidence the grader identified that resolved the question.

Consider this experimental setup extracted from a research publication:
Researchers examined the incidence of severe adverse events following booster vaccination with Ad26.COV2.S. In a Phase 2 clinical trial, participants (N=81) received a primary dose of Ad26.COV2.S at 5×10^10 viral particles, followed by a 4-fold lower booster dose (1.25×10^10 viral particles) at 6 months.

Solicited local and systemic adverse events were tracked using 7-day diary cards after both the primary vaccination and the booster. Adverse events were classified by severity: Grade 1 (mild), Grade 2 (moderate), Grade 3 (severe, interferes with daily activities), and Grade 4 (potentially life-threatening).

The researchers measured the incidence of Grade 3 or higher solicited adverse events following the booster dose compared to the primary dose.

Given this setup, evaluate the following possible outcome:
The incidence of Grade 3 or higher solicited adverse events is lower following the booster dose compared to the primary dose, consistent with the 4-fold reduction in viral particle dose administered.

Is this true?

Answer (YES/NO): YES